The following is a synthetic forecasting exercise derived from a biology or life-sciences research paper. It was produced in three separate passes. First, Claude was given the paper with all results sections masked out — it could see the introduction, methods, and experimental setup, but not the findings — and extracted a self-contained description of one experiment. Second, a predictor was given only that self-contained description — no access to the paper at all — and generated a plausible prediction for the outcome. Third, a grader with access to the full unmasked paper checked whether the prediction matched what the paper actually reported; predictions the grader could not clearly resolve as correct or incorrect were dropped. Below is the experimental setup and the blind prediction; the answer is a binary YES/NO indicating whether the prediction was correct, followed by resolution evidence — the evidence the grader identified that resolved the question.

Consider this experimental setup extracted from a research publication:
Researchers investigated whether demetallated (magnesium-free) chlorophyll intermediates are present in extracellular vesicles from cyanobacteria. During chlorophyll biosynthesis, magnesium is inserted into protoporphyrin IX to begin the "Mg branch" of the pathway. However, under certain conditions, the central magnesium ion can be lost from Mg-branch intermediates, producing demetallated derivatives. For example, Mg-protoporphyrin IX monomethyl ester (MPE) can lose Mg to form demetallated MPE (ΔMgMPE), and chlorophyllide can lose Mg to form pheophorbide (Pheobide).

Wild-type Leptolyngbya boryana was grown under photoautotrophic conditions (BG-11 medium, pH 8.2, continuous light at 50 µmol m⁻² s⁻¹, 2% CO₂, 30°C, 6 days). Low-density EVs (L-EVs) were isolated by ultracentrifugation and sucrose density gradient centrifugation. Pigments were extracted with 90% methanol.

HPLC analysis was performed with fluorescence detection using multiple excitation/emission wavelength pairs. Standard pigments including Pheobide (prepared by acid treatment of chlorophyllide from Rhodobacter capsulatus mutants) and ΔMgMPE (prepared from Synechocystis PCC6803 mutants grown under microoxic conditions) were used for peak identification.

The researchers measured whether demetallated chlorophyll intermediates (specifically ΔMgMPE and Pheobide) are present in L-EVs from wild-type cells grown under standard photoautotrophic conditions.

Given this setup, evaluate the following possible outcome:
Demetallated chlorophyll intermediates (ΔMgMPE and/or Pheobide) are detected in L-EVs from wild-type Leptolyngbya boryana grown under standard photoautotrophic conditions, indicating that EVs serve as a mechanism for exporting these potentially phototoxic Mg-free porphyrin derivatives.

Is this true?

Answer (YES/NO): YES